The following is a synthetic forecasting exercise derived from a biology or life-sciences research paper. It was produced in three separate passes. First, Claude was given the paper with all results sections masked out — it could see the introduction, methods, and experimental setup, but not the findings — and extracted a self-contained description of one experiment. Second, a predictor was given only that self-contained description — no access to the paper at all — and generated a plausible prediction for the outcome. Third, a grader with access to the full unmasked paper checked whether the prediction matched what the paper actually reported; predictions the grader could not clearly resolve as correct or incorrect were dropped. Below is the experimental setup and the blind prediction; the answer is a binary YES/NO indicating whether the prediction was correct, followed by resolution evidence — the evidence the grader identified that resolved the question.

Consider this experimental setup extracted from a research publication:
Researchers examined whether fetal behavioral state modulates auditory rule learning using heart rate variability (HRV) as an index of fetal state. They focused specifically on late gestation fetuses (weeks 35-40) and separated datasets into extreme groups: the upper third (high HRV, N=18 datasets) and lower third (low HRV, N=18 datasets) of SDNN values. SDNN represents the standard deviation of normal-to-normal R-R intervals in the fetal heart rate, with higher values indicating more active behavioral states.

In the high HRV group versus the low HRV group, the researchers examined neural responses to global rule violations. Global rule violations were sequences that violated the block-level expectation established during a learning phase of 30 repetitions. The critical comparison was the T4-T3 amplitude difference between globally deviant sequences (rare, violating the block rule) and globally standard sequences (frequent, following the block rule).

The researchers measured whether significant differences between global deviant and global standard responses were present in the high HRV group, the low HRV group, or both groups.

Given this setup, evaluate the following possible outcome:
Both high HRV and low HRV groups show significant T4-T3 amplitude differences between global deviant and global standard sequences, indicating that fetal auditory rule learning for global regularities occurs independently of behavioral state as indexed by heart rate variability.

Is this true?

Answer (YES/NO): NO